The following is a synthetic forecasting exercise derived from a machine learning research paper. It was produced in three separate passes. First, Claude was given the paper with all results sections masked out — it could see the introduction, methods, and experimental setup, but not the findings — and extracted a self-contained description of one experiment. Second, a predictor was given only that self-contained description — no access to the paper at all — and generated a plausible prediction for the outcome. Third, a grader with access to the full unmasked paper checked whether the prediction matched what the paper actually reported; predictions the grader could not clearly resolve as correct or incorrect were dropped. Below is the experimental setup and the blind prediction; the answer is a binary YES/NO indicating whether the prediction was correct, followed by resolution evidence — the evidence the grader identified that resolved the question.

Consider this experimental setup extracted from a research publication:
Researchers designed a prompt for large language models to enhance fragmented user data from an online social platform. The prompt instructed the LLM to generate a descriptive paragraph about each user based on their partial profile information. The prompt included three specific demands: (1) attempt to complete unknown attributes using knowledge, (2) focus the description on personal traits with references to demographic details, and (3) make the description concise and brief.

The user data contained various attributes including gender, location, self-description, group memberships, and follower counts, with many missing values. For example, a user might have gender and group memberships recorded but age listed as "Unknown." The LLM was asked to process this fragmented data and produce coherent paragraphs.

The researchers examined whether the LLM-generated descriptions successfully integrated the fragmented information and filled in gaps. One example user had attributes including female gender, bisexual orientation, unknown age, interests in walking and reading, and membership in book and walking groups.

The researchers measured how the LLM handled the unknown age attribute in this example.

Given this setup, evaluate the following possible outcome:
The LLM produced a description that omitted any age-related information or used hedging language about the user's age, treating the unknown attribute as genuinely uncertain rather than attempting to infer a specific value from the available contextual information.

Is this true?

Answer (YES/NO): YES